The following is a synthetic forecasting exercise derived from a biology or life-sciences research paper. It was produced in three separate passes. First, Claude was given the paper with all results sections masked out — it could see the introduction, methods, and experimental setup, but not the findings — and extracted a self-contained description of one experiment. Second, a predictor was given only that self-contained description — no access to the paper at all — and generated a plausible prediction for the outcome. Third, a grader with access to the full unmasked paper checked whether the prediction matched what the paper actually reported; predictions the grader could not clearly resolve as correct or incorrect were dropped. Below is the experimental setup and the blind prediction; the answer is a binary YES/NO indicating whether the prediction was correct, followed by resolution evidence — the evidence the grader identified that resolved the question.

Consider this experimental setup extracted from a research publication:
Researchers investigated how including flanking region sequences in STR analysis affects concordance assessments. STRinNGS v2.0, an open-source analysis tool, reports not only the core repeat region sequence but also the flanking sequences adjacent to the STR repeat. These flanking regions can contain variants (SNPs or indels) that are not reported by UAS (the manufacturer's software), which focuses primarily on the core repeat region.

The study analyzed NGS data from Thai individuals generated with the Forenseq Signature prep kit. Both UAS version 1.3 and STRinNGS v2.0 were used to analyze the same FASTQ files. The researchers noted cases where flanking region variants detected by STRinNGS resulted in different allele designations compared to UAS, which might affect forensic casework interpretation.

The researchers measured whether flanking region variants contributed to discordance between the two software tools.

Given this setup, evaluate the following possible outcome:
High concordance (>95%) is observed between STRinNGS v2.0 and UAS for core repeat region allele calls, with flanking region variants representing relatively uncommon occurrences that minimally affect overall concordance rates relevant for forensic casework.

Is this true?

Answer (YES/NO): NO